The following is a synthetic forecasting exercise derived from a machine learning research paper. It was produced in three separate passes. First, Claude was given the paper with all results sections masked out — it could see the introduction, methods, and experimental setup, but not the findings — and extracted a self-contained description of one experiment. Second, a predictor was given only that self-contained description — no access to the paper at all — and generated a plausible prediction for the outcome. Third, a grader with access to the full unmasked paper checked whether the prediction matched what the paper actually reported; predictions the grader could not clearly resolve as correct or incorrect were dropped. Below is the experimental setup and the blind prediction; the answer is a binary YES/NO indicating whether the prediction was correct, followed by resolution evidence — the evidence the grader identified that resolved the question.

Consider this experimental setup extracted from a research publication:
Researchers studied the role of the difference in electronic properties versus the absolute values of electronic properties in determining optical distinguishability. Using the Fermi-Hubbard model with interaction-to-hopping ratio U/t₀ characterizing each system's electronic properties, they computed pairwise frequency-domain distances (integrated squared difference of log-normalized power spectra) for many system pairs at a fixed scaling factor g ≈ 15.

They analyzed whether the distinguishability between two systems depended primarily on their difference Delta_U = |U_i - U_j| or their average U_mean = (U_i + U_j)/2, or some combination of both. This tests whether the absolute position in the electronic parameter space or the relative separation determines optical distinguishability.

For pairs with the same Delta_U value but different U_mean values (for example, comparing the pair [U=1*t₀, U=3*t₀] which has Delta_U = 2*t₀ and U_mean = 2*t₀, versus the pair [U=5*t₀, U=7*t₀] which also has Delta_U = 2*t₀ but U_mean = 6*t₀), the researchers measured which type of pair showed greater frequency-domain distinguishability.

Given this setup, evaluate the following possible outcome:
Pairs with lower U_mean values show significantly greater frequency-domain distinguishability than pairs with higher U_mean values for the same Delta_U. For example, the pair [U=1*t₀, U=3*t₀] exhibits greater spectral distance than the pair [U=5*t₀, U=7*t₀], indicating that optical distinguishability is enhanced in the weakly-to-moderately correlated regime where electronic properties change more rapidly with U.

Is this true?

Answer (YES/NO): YES